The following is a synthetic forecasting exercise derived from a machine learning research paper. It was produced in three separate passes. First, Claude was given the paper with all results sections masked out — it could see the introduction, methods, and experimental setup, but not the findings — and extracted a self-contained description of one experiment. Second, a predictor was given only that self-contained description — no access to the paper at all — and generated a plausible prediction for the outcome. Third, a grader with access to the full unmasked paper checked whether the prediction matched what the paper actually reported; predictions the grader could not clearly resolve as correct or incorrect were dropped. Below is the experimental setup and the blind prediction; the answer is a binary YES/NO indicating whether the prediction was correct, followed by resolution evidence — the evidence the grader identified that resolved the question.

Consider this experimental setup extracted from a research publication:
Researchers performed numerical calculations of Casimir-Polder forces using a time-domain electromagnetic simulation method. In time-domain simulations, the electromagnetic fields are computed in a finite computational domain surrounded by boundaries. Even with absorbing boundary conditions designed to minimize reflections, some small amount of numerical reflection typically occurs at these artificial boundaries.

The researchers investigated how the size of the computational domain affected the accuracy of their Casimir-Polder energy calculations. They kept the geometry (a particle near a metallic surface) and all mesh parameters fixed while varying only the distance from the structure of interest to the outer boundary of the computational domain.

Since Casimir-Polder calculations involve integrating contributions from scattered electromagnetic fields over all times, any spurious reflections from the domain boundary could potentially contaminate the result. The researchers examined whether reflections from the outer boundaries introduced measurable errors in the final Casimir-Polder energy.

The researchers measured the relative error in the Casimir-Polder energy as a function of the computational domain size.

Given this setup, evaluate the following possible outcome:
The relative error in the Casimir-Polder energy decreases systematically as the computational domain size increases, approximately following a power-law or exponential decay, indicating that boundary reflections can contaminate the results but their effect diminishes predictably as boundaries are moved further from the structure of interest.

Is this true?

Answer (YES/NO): YES